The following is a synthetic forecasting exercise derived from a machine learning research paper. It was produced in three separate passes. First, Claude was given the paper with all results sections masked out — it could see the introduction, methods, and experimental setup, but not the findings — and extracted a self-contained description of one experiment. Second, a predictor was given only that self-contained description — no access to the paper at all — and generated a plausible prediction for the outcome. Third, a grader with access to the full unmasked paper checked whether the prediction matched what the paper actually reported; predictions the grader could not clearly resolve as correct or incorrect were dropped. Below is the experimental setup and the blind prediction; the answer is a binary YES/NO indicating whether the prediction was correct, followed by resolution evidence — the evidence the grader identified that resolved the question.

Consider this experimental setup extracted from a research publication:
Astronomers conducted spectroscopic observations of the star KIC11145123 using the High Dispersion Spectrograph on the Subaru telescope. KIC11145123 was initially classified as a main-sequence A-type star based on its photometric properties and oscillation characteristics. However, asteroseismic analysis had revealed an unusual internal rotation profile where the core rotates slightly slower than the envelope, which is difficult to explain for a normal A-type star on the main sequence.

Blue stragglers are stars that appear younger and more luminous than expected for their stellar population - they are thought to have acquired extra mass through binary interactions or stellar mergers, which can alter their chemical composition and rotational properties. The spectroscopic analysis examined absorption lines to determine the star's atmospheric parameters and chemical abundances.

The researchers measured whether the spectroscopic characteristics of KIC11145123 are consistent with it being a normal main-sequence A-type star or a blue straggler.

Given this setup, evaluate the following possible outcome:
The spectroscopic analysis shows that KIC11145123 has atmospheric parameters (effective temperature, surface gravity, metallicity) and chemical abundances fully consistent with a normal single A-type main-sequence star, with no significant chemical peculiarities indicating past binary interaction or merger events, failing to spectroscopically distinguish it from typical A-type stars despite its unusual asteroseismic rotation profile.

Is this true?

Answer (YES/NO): NO